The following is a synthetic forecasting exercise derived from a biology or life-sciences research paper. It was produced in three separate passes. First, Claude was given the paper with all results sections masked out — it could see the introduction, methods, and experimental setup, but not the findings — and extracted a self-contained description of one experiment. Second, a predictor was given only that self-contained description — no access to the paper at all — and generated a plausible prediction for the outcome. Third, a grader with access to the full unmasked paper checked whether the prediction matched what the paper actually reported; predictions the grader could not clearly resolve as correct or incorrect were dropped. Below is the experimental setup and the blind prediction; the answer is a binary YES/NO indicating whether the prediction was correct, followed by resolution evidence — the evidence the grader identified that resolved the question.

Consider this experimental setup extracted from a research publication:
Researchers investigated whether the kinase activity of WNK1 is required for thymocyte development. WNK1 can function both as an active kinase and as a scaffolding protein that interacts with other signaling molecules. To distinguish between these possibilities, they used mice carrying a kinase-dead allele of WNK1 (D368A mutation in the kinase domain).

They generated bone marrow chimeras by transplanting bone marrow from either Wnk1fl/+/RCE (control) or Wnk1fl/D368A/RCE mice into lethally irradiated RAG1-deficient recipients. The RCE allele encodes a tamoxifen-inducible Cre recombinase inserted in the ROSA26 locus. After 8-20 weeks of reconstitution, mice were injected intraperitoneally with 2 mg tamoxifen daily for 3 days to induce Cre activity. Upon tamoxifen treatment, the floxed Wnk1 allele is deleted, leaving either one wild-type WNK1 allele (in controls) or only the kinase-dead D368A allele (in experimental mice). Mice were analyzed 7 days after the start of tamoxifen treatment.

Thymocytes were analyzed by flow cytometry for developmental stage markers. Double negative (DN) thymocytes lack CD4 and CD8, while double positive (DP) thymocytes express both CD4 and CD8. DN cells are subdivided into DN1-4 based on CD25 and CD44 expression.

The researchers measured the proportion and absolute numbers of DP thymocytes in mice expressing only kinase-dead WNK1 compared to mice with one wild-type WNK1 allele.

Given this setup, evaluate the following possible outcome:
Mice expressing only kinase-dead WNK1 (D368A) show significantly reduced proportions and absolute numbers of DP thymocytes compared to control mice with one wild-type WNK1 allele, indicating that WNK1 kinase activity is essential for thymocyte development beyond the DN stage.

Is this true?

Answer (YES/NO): YES